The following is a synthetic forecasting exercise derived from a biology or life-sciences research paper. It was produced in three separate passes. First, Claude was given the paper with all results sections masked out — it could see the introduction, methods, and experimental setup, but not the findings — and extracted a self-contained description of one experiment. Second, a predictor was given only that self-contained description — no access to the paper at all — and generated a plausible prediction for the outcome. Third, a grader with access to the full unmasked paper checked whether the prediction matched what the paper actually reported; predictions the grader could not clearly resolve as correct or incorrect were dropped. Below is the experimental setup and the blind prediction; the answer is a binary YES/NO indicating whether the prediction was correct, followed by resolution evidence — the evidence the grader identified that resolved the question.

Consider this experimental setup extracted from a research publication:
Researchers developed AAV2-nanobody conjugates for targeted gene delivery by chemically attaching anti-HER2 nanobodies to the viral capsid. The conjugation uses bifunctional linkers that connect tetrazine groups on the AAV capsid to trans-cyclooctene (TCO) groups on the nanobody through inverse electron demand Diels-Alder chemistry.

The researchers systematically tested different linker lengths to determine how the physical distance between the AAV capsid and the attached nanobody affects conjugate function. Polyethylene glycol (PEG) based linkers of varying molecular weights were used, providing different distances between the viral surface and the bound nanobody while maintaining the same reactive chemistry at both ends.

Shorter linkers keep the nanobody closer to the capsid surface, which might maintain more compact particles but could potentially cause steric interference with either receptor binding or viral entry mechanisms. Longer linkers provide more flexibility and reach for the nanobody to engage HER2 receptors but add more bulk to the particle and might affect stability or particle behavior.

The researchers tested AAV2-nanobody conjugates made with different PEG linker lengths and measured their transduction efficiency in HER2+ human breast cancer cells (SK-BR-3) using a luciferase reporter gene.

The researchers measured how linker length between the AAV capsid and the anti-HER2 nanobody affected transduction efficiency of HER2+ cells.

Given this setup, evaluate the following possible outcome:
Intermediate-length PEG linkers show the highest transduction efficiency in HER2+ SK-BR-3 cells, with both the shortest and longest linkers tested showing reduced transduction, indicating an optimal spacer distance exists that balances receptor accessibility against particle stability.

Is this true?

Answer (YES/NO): NO